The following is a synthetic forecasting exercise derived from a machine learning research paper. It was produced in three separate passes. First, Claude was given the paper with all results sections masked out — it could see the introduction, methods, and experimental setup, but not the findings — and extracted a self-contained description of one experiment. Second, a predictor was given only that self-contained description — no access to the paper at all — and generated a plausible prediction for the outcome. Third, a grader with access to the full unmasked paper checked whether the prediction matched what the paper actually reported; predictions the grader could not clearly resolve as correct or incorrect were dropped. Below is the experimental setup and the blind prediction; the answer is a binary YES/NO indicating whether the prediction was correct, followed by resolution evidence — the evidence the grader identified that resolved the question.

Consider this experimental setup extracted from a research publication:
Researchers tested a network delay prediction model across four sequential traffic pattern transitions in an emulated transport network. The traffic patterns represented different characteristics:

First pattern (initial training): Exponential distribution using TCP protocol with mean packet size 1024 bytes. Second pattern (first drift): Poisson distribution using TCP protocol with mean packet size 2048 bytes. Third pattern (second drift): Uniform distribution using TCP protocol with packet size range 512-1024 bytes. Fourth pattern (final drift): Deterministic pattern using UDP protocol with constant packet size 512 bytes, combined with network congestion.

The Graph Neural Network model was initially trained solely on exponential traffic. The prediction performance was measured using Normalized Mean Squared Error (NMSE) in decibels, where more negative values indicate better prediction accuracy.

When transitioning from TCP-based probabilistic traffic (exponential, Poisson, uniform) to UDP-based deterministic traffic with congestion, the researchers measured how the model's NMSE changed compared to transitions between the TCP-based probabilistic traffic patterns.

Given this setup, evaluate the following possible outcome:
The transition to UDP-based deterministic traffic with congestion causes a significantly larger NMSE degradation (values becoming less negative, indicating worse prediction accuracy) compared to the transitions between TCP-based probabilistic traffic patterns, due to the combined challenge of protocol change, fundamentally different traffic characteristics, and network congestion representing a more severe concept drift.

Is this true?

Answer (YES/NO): YES